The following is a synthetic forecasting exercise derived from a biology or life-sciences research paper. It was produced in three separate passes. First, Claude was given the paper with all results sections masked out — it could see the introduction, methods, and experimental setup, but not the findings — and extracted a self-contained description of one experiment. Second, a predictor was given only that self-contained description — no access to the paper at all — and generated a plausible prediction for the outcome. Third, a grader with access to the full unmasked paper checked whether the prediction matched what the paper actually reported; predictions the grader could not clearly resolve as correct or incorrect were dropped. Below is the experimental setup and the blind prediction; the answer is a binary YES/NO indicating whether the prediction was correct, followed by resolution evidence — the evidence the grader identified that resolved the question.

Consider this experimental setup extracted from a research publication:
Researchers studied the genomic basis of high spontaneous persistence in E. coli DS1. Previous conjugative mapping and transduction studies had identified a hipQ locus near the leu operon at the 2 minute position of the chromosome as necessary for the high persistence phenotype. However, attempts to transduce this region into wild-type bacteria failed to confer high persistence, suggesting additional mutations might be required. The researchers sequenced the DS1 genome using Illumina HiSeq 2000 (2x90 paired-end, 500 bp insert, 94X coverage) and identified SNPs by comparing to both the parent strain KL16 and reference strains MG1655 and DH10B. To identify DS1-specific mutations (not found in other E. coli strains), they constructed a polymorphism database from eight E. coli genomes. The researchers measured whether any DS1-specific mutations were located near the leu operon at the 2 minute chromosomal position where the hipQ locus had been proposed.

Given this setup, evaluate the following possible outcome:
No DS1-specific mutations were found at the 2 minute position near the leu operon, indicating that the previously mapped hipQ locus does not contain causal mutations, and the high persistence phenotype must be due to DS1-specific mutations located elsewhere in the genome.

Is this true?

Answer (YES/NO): YES